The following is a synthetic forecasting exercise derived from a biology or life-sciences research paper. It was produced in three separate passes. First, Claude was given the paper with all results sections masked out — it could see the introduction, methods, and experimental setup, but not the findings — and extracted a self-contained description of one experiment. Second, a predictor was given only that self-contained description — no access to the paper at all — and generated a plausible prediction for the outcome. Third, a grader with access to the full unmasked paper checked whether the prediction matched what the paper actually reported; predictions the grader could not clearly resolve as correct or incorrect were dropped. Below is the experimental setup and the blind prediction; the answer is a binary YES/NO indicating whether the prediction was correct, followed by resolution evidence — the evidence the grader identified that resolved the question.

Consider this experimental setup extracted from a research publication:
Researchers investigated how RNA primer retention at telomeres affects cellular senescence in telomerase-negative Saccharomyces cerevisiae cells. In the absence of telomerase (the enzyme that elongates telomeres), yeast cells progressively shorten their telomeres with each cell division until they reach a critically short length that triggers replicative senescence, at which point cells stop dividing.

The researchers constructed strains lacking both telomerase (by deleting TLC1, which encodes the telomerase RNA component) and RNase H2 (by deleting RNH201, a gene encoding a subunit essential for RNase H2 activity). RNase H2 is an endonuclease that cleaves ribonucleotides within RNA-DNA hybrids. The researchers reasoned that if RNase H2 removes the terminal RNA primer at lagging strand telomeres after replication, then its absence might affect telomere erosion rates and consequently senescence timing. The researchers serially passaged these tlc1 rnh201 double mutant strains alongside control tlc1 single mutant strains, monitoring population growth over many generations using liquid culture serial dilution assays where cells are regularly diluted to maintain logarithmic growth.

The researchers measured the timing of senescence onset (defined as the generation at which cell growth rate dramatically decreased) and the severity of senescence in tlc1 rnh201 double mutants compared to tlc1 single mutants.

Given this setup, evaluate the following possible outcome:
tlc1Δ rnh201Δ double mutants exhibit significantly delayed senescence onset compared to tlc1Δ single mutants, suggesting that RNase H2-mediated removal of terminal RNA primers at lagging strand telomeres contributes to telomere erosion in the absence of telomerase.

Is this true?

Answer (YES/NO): YES